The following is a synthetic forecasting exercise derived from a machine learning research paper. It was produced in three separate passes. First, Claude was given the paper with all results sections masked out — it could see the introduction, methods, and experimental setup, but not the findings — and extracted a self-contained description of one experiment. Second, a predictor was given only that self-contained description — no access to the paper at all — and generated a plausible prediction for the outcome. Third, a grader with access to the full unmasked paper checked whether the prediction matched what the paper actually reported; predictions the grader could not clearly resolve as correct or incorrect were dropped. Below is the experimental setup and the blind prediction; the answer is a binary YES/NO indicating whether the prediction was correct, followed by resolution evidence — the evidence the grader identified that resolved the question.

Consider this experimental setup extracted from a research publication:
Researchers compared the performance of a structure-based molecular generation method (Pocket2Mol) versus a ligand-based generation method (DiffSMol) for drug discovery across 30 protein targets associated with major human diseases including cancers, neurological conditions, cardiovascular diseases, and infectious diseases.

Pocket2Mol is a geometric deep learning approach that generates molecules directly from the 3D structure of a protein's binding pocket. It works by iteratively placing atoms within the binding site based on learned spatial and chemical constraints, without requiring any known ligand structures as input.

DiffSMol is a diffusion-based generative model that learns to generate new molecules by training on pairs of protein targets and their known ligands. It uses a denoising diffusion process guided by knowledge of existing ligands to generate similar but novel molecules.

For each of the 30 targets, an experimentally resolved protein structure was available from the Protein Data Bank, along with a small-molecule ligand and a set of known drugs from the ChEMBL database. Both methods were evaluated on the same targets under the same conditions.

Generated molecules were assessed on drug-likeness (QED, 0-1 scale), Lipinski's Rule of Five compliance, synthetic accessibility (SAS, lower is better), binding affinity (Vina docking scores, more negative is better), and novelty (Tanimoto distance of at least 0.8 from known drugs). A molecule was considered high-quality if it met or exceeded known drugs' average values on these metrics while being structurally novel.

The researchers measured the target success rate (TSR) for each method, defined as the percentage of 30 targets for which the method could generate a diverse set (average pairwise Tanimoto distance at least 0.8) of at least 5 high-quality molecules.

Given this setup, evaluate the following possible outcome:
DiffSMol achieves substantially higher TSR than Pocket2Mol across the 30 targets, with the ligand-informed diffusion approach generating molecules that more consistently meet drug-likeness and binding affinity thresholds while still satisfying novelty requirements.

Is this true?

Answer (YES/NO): NO